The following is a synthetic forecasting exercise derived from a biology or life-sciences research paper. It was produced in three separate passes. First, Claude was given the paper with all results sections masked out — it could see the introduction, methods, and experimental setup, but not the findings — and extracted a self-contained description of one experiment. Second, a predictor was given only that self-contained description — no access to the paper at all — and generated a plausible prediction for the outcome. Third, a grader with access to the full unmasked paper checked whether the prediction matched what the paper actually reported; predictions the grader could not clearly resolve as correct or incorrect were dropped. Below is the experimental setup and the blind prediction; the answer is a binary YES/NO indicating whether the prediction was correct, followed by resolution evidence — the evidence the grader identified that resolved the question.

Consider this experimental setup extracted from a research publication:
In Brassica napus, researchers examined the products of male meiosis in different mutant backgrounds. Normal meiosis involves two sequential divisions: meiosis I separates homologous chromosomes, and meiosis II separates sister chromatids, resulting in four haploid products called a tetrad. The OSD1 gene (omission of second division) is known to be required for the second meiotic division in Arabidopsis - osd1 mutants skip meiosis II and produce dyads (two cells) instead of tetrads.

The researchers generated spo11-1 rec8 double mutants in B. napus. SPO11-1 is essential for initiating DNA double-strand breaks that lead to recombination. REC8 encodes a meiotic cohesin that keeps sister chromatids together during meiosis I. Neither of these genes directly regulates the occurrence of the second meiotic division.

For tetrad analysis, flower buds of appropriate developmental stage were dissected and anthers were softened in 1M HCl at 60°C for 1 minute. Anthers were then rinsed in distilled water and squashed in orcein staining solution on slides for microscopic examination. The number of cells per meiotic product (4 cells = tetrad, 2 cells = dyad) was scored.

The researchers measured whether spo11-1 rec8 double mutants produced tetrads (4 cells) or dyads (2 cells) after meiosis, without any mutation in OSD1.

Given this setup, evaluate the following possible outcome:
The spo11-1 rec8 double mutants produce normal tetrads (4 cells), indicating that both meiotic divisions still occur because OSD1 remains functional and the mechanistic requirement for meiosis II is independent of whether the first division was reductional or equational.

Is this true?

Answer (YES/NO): NO